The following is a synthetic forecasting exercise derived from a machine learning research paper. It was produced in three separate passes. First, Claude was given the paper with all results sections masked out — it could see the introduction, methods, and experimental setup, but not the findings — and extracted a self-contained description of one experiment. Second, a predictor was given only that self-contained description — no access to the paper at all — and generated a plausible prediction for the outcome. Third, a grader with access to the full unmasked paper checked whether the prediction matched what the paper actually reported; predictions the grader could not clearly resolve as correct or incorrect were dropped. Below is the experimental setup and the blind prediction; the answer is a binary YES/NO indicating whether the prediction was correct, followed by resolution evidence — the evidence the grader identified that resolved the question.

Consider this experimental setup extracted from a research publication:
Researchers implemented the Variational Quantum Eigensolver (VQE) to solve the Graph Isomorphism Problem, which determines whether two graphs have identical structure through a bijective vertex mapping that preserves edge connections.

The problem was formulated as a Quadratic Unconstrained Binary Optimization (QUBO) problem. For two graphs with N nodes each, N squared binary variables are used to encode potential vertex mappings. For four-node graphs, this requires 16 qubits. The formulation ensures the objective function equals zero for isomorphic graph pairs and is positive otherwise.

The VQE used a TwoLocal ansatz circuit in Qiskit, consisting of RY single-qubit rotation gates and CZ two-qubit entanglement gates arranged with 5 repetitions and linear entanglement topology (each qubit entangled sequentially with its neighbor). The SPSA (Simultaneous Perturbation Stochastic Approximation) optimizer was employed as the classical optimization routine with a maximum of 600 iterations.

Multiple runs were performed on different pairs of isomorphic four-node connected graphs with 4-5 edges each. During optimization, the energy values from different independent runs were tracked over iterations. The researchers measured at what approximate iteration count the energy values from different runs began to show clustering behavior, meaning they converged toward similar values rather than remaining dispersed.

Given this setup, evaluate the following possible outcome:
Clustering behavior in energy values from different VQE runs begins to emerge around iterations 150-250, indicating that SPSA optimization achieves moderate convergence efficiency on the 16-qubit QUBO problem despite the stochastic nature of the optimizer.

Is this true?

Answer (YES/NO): NO